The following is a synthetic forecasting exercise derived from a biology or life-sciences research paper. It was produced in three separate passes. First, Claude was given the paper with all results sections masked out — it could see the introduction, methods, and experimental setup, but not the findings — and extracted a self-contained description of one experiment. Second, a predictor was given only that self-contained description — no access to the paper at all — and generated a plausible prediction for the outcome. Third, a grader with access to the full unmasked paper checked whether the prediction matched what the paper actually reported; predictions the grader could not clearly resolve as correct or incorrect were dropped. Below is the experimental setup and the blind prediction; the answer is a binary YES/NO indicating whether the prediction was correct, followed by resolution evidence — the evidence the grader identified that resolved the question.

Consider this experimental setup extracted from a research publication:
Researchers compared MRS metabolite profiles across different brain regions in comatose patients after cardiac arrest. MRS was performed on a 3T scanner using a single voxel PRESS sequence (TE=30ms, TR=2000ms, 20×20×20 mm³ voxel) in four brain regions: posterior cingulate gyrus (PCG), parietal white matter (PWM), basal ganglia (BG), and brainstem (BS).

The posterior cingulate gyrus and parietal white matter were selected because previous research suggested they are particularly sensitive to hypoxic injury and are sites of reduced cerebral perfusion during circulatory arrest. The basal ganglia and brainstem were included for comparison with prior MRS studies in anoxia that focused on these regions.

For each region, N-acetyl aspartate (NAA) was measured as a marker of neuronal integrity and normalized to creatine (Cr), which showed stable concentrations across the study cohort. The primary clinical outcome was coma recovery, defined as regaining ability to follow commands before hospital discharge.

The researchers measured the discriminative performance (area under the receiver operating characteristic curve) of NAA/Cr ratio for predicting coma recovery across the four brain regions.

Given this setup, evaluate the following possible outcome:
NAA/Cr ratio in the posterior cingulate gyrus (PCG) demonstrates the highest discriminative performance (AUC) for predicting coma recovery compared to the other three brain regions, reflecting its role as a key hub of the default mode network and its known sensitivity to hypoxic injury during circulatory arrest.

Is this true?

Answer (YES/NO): YES